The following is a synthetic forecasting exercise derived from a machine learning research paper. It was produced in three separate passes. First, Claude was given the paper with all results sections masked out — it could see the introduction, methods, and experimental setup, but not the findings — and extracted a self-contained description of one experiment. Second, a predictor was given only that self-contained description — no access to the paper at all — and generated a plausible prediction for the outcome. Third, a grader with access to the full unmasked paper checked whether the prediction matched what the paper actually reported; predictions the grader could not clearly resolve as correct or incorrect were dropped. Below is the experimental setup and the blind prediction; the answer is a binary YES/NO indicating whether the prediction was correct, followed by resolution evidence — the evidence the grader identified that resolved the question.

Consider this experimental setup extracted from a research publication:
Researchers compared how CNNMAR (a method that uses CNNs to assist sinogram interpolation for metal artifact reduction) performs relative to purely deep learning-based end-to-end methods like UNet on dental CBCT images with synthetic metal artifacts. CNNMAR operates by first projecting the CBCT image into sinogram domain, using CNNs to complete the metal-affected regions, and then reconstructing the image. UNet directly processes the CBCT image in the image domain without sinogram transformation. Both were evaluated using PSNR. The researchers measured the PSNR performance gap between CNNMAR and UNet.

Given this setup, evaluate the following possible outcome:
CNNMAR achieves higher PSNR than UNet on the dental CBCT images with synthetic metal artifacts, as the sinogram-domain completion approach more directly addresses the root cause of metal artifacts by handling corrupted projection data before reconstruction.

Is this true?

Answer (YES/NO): NO